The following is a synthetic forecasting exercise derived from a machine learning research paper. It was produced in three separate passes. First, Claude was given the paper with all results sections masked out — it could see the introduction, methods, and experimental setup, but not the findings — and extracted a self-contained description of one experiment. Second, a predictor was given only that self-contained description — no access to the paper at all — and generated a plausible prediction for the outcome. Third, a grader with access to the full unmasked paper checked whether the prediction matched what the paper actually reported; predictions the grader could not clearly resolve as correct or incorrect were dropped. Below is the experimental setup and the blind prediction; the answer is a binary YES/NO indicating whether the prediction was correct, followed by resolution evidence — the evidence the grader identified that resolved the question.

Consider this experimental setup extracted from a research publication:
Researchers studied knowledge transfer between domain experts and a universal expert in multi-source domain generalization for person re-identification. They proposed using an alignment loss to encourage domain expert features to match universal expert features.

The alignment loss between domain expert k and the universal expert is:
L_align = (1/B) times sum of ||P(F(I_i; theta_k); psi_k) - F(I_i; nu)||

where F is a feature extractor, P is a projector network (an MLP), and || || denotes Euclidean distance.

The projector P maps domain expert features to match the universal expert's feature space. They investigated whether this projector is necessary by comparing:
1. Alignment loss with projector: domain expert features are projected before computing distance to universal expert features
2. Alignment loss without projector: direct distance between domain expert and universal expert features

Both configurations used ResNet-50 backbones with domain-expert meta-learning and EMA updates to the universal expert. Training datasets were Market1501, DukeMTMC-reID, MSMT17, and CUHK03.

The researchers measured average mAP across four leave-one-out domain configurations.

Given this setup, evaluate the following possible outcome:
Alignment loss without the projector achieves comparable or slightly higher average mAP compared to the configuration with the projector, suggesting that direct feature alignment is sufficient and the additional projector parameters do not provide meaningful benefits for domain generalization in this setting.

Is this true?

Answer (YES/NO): NO